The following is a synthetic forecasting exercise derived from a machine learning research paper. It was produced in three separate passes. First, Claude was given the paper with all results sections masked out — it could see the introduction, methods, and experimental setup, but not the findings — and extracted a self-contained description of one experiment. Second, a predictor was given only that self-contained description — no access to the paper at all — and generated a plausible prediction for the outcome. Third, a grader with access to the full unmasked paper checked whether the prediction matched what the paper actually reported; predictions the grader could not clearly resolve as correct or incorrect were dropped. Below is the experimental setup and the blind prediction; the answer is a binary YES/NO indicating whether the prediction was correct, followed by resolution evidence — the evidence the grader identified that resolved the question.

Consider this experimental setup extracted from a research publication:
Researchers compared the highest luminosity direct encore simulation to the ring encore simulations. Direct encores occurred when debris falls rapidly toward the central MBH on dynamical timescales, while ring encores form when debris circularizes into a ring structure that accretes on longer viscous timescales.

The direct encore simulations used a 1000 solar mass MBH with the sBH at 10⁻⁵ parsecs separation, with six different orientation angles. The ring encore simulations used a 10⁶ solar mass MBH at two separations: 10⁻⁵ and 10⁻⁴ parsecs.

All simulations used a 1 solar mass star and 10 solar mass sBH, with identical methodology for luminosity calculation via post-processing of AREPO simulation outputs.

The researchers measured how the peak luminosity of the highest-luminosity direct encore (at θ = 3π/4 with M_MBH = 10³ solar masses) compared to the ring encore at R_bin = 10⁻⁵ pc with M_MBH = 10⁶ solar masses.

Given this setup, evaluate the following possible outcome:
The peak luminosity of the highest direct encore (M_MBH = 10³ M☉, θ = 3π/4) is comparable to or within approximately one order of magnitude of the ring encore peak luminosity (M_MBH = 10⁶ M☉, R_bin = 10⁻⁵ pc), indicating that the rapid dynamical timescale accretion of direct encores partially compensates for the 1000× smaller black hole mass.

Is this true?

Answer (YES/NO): YES